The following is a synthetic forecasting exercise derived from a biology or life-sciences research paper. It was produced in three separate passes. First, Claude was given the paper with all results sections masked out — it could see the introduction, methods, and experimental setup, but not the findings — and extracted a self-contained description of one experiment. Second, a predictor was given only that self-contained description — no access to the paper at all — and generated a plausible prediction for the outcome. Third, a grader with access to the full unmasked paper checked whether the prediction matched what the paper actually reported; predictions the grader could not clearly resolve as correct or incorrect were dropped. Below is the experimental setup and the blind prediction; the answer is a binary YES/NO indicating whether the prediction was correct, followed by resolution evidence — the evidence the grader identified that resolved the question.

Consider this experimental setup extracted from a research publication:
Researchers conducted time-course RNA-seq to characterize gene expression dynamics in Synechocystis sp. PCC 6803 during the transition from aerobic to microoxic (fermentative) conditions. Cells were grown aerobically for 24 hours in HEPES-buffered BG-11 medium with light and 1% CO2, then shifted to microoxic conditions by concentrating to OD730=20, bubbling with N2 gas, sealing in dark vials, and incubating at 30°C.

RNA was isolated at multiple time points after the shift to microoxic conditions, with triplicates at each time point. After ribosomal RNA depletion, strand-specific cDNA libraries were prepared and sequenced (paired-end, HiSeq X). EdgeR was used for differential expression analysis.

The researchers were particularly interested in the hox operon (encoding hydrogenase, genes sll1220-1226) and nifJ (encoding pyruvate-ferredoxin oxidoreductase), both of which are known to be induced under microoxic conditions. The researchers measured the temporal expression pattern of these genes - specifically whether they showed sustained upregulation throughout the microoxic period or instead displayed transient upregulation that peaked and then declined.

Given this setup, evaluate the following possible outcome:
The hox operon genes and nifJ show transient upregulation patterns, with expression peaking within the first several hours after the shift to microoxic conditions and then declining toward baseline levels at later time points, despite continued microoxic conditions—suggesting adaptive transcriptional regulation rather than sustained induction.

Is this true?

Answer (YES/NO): YES